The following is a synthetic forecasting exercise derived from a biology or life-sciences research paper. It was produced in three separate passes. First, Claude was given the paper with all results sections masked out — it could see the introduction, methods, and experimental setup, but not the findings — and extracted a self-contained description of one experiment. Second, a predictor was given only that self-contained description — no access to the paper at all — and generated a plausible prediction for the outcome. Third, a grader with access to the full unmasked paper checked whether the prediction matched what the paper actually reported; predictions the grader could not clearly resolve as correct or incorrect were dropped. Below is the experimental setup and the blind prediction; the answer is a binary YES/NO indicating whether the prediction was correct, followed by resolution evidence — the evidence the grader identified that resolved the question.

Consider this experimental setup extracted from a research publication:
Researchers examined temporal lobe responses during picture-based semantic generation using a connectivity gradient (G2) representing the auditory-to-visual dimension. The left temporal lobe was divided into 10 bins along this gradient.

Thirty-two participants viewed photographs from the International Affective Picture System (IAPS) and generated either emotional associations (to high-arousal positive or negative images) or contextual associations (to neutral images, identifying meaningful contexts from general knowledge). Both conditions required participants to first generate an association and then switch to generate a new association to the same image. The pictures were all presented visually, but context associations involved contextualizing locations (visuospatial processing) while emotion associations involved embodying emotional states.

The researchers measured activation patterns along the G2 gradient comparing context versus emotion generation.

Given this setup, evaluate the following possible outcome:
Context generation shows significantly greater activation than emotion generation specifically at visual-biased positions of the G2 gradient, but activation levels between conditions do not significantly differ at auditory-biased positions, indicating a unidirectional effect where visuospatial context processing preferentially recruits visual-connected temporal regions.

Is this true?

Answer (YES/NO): NO